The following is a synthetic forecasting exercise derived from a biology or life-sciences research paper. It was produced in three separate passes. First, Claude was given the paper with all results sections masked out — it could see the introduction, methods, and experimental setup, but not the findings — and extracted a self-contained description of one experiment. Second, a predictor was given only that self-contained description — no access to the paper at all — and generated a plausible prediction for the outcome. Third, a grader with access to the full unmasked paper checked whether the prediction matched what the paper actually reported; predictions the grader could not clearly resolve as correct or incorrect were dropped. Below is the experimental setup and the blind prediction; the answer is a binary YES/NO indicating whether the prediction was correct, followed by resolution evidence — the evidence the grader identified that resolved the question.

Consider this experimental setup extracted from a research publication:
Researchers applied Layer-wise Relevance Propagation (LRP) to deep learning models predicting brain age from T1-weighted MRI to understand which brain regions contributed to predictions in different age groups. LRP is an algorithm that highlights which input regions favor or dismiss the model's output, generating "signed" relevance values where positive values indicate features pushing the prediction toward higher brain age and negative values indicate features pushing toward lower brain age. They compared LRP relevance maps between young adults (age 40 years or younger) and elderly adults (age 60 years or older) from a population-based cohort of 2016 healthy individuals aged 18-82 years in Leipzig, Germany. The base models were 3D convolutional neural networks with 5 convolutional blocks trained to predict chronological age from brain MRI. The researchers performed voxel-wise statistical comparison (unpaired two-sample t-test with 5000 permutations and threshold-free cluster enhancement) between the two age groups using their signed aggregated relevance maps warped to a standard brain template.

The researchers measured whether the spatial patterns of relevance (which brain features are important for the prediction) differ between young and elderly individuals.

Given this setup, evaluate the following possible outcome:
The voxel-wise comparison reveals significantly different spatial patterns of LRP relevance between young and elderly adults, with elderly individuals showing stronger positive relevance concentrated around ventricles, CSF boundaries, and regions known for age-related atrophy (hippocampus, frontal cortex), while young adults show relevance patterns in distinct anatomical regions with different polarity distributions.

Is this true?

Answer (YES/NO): NO